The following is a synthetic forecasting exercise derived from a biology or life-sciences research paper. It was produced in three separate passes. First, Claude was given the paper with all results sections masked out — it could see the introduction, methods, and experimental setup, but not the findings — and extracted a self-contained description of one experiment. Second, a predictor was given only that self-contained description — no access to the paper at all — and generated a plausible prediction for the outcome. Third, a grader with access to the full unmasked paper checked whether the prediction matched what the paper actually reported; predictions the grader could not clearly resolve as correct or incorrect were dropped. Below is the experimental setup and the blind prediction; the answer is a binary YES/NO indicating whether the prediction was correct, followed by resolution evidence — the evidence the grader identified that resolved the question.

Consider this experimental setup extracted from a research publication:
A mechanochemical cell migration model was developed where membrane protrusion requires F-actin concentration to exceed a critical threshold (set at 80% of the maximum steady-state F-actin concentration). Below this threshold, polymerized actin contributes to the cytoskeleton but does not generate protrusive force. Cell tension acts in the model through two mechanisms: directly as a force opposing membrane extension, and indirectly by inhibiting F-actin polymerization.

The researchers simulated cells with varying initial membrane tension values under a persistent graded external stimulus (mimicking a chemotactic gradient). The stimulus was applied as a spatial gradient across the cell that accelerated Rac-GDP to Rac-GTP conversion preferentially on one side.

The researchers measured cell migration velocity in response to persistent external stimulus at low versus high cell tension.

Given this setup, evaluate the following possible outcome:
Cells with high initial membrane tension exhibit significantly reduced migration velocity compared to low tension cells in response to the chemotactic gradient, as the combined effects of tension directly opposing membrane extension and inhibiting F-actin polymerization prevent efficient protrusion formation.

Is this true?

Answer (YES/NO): YES